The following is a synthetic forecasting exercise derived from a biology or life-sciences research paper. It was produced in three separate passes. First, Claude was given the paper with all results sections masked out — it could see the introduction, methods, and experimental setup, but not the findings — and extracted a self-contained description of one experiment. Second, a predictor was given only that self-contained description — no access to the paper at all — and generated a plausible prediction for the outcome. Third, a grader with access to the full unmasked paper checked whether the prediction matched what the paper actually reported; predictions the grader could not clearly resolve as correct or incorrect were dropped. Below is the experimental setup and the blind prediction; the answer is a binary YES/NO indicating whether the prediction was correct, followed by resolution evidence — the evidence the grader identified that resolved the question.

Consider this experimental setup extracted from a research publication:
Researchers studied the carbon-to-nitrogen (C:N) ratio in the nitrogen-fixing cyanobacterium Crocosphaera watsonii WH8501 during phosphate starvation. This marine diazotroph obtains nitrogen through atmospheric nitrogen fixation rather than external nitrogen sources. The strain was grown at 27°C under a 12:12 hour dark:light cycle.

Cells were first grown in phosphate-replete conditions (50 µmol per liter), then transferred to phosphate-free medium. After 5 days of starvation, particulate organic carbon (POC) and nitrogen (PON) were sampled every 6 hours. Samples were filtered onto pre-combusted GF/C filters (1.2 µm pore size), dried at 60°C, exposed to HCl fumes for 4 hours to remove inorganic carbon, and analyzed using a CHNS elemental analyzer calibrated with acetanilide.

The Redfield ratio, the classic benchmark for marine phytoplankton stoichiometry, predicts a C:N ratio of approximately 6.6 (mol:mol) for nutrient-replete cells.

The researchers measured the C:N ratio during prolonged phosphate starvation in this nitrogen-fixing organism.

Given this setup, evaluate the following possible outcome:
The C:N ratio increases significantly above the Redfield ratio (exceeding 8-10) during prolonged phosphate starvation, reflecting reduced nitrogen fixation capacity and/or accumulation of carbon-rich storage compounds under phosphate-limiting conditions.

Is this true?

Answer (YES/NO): YES